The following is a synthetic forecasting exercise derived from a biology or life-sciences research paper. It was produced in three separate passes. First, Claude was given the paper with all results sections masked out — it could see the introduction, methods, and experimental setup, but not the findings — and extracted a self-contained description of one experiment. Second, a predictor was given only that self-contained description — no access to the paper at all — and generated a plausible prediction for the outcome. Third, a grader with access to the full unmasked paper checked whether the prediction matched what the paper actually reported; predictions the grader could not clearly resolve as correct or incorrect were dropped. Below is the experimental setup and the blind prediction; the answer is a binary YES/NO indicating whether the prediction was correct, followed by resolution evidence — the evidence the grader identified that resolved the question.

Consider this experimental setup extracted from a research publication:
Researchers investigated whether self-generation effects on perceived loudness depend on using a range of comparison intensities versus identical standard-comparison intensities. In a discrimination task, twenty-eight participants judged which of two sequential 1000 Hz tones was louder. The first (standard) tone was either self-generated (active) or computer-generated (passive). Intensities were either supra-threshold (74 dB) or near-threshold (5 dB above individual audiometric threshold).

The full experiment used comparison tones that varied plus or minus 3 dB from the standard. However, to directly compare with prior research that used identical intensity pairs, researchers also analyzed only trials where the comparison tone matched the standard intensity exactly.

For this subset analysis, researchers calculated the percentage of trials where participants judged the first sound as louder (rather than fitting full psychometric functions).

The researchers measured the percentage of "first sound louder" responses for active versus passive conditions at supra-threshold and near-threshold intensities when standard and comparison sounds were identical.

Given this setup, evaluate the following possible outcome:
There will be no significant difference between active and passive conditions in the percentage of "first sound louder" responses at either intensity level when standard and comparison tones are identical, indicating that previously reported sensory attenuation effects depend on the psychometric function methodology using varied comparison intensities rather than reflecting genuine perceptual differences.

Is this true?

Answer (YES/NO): NO